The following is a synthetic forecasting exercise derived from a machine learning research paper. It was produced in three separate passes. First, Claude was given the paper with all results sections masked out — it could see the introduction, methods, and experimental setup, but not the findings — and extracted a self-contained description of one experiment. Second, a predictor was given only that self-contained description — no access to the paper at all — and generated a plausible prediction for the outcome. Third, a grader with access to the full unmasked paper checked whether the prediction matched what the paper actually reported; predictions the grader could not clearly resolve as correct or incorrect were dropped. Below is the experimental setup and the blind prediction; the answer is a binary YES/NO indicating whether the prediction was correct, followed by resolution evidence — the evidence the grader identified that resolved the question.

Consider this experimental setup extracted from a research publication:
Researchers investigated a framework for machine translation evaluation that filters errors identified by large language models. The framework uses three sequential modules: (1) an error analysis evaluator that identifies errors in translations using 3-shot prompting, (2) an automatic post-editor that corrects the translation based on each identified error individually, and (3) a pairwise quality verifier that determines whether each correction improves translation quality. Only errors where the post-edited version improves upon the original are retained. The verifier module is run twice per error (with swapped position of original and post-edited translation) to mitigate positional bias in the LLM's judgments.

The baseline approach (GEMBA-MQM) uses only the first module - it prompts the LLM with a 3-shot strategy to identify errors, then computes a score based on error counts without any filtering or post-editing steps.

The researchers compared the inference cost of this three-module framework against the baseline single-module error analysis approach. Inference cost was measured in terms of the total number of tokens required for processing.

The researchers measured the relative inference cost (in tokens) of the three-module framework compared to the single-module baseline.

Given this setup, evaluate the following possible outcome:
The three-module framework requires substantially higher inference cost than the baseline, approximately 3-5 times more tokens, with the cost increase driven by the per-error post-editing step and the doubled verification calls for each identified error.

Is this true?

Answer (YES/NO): NO